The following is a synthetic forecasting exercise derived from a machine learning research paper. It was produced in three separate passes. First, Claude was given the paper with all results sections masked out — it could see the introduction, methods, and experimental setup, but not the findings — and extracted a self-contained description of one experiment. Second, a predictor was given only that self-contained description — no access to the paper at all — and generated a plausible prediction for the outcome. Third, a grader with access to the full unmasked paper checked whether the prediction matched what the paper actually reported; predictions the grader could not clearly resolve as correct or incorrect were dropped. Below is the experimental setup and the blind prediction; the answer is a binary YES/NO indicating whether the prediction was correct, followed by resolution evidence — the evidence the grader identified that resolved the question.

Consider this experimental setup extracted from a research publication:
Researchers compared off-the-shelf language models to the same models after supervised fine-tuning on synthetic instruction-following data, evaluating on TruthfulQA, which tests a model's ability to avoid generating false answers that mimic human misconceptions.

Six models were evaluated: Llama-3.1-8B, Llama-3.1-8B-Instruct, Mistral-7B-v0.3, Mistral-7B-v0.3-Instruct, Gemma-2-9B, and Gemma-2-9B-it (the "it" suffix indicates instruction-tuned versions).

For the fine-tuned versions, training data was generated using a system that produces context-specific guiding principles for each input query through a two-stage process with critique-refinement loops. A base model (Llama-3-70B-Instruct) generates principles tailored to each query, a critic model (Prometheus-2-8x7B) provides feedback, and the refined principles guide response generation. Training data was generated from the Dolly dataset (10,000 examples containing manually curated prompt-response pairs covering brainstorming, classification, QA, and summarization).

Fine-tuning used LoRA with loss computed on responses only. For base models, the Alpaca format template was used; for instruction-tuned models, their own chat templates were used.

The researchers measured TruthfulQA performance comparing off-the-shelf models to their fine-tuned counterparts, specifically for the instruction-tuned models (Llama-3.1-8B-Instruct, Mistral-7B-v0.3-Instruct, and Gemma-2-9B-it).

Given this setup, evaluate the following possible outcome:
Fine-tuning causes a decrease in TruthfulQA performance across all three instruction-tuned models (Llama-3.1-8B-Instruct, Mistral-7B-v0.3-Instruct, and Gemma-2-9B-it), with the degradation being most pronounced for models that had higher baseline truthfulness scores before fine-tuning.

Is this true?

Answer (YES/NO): NO